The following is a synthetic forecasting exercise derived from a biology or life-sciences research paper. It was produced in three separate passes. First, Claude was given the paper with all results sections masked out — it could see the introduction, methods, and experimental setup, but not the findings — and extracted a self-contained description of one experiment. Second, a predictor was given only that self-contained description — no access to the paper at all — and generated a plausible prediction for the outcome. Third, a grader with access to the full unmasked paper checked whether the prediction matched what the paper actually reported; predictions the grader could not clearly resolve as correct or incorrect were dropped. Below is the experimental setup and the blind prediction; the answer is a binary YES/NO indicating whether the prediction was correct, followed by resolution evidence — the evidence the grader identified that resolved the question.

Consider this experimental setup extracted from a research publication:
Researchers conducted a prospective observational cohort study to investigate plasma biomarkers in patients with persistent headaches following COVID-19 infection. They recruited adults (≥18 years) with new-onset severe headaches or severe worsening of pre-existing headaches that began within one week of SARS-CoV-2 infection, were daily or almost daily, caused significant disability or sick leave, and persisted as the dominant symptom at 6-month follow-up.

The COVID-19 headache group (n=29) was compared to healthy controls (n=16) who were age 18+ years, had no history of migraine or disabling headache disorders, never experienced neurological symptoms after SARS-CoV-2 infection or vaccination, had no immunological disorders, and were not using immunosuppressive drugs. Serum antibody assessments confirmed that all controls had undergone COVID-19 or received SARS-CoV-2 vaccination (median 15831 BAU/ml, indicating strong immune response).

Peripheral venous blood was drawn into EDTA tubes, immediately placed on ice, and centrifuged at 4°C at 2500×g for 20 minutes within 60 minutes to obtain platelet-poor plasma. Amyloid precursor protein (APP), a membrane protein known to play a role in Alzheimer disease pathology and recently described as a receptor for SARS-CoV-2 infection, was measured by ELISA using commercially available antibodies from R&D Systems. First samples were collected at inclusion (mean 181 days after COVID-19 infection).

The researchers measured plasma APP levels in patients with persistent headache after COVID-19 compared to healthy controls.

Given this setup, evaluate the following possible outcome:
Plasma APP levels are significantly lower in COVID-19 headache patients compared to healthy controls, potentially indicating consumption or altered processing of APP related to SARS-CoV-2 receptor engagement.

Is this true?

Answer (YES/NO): NO